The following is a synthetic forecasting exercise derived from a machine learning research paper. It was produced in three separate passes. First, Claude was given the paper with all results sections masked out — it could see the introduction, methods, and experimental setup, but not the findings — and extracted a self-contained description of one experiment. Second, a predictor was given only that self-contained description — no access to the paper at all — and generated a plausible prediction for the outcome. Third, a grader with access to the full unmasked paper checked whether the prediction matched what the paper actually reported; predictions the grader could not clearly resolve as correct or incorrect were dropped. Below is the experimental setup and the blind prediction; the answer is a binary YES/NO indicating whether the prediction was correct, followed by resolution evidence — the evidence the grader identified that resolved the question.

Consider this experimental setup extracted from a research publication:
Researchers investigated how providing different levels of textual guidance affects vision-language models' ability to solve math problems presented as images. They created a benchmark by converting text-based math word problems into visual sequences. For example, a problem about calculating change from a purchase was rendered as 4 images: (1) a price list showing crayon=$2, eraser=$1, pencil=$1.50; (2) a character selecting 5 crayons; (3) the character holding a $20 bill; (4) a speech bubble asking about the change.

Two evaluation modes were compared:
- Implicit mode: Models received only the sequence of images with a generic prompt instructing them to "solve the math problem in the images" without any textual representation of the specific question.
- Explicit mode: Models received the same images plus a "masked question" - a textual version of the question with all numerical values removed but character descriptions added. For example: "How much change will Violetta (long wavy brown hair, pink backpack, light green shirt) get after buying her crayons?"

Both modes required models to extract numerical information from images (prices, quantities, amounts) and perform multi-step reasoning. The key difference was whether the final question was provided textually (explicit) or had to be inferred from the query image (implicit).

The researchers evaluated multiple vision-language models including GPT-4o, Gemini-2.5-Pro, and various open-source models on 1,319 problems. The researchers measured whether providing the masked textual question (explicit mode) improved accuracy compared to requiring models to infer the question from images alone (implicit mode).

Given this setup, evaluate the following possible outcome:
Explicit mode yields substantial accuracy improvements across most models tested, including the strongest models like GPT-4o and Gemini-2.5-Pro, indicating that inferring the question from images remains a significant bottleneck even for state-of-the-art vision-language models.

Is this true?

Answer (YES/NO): NO